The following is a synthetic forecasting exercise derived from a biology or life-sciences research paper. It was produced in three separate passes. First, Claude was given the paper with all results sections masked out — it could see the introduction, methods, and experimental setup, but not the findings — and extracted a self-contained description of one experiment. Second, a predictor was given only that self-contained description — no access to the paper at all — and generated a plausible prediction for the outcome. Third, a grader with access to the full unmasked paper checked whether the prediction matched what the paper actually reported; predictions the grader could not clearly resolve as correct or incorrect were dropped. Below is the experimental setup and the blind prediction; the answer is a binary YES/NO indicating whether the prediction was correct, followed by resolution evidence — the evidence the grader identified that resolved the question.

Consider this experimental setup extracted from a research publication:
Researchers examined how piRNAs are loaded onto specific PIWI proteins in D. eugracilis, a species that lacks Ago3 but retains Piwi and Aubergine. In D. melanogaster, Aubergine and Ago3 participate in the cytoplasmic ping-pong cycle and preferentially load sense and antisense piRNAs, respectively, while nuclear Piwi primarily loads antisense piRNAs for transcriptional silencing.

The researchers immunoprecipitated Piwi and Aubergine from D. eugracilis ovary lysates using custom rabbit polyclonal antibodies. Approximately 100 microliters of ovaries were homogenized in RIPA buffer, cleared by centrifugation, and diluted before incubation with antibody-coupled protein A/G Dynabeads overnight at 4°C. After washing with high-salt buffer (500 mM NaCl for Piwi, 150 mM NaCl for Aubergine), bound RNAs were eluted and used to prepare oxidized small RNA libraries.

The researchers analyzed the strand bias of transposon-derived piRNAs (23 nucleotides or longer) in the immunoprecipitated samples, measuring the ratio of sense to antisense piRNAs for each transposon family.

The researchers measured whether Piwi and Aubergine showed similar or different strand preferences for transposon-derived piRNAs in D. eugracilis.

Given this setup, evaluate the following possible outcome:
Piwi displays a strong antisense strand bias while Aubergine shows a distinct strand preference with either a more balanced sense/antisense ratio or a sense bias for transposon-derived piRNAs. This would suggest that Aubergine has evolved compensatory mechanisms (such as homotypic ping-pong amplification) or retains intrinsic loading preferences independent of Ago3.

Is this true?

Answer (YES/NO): NO